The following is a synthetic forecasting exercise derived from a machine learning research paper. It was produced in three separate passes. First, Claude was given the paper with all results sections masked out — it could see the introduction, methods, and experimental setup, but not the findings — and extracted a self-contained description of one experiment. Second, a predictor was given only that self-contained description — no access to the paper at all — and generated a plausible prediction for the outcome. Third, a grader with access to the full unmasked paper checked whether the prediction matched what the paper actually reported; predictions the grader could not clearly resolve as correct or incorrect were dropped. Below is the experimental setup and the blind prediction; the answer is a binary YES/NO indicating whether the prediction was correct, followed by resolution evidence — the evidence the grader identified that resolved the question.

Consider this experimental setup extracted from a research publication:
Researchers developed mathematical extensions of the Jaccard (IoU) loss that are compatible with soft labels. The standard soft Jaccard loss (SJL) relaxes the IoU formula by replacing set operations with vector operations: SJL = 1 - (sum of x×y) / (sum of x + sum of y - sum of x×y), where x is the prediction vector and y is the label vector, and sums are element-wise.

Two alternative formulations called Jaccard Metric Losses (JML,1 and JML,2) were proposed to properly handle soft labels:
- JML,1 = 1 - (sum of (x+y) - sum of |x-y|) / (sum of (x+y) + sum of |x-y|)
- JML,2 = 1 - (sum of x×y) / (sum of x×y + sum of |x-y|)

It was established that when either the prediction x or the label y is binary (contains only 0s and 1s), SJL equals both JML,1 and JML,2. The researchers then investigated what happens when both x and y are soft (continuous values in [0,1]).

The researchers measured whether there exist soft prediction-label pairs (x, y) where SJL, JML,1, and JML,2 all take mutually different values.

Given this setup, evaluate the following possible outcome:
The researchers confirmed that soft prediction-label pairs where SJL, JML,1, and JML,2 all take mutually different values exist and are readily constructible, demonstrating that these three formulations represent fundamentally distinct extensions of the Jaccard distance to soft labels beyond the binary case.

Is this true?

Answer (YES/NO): YES